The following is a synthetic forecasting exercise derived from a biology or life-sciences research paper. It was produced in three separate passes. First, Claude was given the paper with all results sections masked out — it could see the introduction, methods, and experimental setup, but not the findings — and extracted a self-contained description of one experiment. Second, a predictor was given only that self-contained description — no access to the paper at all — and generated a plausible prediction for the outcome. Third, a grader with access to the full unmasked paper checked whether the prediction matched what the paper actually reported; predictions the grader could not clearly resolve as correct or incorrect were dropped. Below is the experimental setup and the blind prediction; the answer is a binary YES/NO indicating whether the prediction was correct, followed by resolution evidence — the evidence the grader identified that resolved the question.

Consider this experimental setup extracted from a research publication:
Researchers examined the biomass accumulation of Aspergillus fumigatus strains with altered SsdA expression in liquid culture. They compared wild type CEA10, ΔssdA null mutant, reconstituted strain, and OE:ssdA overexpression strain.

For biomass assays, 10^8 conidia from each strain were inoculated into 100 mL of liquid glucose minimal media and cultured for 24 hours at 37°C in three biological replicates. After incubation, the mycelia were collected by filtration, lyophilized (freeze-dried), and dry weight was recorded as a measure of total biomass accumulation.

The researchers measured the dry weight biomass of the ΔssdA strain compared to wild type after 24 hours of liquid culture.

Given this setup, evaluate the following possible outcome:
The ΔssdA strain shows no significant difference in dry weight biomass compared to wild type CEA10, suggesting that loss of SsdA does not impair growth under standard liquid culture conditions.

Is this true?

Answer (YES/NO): NO